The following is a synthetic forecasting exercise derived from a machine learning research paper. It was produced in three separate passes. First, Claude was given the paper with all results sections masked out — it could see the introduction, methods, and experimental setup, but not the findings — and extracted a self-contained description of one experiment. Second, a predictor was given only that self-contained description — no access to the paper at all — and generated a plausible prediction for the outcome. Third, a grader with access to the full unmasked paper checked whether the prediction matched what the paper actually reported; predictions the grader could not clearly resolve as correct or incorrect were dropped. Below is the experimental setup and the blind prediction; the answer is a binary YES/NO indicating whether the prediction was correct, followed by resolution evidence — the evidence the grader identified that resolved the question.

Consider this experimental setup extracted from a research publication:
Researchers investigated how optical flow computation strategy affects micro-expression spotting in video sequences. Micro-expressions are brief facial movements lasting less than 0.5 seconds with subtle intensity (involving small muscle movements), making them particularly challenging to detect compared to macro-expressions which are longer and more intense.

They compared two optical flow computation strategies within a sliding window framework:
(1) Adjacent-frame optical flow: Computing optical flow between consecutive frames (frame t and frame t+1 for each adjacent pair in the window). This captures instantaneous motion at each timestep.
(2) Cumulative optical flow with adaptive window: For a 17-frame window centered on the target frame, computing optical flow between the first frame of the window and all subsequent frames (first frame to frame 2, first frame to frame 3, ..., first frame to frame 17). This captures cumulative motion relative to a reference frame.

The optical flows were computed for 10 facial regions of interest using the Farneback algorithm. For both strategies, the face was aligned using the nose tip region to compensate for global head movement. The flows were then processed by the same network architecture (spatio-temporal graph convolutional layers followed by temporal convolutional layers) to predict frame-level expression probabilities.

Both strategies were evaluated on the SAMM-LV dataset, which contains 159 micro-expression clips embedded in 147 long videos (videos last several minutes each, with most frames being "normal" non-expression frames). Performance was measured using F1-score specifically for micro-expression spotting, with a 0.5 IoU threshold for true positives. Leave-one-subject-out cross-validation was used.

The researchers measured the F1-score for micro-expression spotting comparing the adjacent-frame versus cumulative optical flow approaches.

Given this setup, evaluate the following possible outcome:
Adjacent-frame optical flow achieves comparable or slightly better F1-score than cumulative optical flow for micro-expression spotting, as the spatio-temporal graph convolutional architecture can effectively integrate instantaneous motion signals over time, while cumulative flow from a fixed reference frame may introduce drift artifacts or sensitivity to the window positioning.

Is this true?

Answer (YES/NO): NO